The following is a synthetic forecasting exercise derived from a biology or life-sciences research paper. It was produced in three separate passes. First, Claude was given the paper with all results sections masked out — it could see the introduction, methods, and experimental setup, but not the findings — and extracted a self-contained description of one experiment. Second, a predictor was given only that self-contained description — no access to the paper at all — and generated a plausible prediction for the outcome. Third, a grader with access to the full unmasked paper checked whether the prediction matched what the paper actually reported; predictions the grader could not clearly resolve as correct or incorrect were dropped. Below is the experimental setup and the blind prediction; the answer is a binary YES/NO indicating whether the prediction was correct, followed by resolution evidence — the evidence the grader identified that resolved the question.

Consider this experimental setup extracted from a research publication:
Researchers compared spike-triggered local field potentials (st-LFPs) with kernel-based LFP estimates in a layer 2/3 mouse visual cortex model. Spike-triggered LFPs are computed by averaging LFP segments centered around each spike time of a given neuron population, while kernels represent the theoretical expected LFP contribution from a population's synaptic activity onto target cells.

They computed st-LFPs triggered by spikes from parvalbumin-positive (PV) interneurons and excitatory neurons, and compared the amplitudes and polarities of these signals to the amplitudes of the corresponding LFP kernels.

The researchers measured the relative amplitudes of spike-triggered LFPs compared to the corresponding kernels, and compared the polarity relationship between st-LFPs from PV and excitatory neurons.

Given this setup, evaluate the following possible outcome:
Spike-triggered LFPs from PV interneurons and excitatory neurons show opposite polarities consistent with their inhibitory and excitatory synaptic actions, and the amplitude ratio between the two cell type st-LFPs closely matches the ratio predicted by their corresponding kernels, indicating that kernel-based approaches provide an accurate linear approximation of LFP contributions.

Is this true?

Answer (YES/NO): NO